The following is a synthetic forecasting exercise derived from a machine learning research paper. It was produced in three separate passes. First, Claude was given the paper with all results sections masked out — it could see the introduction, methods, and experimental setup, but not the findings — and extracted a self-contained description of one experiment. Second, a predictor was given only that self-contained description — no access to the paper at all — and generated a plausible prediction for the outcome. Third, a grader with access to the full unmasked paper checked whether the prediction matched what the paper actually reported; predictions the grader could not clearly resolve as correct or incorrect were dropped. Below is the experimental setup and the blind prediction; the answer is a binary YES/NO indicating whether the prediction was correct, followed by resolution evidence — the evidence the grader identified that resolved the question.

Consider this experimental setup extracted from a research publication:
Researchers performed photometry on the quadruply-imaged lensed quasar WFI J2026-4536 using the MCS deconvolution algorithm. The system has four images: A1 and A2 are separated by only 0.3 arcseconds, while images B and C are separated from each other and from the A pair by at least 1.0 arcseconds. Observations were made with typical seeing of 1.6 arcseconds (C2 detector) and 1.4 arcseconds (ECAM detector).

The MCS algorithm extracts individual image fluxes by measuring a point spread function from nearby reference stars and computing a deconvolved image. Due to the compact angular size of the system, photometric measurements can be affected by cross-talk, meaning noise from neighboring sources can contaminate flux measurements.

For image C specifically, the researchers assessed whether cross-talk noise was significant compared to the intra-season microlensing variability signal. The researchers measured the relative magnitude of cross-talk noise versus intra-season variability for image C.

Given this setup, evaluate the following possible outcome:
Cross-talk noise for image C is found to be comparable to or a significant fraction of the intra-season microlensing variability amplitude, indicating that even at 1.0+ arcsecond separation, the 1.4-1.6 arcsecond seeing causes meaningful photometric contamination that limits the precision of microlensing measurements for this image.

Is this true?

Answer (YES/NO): YES